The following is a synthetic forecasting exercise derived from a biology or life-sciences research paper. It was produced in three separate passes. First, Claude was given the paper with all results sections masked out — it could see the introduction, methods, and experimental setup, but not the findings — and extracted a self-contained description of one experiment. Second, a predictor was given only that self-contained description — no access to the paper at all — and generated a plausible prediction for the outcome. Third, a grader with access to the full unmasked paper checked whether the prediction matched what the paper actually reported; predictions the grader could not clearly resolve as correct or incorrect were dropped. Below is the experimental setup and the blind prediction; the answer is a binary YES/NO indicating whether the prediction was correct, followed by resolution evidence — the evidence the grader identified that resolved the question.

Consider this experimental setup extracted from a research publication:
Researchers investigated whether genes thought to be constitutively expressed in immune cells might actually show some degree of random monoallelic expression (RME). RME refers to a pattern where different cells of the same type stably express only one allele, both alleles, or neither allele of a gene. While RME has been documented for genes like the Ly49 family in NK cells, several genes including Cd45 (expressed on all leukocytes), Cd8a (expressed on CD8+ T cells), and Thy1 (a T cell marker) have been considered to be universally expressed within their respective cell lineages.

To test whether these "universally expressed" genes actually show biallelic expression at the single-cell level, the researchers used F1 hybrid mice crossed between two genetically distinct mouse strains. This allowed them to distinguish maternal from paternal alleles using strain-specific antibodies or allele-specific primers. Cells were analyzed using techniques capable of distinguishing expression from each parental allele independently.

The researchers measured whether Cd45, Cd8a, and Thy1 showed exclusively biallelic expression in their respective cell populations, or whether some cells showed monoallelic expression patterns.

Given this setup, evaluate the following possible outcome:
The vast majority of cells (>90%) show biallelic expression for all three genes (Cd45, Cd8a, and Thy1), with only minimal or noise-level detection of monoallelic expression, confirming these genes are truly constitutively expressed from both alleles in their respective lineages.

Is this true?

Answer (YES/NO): NO